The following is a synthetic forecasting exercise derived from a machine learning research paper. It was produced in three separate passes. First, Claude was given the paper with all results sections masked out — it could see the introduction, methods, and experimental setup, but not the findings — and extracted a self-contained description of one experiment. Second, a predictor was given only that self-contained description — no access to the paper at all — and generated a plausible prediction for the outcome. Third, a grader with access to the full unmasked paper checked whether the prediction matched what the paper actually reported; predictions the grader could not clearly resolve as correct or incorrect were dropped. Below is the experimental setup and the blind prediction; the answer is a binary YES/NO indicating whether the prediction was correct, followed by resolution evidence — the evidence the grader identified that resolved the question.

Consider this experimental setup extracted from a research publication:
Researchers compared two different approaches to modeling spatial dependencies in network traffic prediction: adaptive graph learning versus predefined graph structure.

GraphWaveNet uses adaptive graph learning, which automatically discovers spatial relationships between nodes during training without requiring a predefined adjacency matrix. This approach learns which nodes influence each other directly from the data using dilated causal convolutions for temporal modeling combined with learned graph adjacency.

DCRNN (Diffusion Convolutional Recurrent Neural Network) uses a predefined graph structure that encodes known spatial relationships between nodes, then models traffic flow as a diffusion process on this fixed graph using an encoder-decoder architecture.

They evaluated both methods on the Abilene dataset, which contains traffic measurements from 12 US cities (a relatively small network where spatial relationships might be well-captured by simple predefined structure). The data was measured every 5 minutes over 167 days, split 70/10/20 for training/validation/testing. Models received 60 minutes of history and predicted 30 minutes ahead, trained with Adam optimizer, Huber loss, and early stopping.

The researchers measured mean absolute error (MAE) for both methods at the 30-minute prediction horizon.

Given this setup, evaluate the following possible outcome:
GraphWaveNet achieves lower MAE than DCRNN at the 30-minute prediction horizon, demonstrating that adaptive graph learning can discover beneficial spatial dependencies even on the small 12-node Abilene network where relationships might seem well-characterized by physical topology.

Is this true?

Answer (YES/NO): NO